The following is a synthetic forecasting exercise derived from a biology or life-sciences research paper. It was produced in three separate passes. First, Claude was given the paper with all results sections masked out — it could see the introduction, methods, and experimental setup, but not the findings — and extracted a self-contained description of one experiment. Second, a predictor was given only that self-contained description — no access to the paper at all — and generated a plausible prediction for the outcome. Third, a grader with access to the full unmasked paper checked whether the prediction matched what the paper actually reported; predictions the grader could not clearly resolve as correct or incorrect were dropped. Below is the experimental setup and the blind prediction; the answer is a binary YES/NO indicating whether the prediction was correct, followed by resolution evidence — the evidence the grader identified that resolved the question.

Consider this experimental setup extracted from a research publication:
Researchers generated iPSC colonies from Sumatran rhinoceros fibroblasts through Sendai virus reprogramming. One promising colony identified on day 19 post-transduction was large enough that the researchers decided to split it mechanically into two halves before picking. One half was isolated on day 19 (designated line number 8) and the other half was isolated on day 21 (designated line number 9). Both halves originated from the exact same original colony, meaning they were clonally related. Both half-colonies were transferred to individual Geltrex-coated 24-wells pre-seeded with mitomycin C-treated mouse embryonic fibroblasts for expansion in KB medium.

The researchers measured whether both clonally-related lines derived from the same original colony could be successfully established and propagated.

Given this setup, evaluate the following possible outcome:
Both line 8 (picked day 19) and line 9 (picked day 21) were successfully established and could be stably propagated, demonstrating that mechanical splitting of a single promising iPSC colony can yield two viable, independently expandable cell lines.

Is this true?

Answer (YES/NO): YES